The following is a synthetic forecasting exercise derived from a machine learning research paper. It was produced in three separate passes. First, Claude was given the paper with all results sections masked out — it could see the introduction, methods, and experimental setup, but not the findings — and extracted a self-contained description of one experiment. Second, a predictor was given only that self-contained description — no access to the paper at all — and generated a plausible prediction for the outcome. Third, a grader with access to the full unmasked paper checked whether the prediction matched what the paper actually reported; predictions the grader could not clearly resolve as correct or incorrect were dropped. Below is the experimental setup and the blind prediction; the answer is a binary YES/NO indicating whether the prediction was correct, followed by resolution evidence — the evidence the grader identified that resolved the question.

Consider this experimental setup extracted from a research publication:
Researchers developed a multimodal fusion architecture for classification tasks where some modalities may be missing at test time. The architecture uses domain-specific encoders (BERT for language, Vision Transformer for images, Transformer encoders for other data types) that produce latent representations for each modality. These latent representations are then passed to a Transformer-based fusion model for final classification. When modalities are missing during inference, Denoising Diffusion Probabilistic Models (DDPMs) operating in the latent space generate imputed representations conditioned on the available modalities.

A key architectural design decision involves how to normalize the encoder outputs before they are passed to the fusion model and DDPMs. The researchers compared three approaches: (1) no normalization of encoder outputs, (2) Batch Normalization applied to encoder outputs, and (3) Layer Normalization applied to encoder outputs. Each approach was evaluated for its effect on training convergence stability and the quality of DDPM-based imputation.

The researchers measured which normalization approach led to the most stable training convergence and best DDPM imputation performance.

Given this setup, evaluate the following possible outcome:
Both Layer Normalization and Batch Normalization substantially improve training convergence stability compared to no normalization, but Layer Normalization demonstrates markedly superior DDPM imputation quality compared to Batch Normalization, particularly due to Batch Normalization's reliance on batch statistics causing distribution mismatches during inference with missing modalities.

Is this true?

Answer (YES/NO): NO